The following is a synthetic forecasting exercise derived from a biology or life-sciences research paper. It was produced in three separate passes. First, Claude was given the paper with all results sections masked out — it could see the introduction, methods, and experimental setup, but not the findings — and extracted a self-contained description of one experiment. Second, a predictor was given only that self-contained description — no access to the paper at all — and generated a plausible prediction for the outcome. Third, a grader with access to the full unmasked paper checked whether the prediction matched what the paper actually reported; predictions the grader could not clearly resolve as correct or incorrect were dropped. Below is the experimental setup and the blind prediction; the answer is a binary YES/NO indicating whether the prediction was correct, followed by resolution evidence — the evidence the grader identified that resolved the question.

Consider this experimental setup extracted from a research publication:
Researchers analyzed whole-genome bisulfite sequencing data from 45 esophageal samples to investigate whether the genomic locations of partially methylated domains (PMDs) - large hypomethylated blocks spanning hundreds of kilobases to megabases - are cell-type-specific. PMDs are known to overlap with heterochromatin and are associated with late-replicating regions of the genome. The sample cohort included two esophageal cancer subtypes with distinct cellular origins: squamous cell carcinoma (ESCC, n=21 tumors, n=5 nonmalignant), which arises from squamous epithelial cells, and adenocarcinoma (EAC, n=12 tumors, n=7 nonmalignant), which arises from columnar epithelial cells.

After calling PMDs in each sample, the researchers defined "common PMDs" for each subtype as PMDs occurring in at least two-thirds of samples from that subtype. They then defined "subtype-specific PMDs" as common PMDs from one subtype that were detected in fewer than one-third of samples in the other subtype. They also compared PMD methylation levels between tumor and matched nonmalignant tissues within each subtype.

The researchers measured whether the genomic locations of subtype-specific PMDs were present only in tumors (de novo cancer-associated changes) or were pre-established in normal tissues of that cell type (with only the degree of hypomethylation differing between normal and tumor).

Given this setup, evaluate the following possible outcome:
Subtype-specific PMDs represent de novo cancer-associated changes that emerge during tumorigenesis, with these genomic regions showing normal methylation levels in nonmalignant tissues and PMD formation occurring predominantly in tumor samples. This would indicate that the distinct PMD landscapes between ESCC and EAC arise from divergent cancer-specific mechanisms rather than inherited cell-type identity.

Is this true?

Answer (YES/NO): NO